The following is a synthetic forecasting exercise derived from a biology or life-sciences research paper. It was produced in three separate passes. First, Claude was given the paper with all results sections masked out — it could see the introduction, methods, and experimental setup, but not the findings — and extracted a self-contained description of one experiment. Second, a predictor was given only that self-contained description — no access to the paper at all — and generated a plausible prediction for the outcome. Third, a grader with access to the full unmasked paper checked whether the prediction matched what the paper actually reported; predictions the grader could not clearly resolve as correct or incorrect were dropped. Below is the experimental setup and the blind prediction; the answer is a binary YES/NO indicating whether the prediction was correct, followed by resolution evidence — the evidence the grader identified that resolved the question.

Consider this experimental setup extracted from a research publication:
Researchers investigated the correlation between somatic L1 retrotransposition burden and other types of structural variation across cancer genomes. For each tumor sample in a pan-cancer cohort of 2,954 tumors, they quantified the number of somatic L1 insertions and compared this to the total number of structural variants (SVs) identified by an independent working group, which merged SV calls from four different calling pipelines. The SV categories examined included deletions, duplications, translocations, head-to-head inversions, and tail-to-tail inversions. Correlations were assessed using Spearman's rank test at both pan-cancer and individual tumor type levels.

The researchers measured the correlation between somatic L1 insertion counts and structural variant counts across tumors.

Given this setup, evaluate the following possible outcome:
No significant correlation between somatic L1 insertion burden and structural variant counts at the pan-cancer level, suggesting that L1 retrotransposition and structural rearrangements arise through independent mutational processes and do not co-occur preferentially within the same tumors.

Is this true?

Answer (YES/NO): NO